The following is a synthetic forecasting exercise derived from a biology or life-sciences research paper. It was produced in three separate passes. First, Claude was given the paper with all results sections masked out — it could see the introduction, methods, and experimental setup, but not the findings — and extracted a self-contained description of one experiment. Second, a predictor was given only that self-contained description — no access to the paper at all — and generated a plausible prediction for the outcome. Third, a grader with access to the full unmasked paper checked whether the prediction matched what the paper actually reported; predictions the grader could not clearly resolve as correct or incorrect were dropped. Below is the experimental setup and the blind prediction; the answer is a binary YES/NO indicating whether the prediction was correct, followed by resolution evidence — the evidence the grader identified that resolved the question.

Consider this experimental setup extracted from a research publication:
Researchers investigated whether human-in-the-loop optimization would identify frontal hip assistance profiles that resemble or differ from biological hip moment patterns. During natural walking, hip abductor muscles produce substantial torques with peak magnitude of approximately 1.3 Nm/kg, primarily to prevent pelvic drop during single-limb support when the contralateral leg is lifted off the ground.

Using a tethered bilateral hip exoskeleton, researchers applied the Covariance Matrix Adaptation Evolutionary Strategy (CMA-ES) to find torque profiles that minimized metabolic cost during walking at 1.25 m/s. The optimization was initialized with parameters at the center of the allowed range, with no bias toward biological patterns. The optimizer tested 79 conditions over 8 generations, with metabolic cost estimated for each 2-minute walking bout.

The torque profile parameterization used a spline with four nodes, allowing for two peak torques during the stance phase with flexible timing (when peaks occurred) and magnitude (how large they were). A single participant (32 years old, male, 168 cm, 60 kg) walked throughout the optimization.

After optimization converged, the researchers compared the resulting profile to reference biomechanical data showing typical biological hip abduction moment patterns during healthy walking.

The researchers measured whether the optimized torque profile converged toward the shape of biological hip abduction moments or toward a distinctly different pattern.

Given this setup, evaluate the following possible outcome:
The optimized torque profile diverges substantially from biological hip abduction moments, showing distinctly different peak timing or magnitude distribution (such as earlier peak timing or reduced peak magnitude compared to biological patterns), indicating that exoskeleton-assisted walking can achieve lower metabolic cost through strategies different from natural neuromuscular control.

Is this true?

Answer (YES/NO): NO